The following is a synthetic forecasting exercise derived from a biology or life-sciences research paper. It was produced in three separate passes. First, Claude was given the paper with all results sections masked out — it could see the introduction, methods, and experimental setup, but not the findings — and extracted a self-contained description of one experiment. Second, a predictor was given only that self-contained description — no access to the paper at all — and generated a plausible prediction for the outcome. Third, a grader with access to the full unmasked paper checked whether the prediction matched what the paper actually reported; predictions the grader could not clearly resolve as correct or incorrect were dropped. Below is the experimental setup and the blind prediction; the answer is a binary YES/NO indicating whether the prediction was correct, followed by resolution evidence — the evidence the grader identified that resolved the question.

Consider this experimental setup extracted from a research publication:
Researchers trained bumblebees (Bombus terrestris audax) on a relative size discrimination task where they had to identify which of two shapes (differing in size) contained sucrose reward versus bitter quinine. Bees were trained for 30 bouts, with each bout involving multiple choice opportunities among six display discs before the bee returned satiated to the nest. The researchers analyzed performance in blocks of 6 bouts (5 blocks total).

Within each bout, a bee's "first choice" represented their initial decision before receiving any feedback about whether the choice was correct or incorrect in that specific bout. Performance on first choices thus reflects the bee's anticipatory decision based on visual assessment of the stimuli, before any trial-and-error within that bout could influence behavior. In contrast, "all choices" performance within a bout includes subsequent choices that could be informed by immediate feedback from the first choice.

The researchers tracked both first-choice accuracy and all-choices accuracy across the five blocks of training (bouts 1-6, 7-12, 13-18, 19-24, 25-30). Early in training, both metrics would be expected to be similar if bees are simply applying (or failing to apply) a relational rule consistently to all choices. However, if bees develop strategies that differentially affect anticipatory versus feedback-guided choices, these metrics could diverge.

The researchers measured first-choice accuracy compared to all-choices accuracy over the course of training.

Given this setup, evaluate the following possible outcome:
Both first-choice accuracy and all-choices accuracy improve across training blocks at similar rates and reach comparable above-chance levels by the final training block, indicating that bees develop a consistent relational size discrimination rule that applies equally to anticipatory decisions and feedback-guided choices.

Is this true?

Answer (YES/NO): NO